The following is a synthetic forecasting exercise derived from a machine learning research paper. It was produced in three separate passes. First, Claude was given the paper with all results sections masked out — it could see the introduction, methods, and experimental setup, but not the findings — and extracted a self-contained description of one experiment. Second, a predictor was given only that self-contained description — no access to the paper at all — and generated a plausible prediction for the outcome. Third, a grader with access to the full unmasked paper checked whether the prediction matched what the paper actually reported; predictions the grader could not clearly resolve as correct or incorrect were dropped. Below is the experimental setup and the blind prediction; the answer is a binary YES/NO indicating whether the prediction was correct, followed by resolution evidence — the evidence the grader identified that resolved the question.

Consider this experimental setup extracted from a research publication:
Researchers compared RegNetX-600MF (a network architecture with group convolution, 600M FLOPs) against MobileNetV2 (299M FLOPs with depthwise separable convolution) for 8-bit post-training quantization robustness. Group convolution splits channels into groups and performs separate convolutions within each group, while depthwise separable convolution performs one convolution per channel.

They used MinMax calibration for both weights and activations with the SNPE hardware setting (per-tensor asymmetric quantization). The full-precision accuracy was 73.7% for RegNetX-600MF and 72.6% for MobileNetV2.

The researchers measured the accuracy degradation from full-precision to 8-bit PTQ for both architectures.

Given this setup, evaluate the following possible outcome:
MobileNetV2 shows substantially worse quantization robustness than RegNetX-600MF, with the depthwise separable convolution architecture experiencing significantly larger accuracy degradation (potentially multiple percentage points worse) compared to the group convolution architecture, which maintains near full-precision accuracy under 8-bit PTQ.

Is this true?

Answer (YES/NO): YES